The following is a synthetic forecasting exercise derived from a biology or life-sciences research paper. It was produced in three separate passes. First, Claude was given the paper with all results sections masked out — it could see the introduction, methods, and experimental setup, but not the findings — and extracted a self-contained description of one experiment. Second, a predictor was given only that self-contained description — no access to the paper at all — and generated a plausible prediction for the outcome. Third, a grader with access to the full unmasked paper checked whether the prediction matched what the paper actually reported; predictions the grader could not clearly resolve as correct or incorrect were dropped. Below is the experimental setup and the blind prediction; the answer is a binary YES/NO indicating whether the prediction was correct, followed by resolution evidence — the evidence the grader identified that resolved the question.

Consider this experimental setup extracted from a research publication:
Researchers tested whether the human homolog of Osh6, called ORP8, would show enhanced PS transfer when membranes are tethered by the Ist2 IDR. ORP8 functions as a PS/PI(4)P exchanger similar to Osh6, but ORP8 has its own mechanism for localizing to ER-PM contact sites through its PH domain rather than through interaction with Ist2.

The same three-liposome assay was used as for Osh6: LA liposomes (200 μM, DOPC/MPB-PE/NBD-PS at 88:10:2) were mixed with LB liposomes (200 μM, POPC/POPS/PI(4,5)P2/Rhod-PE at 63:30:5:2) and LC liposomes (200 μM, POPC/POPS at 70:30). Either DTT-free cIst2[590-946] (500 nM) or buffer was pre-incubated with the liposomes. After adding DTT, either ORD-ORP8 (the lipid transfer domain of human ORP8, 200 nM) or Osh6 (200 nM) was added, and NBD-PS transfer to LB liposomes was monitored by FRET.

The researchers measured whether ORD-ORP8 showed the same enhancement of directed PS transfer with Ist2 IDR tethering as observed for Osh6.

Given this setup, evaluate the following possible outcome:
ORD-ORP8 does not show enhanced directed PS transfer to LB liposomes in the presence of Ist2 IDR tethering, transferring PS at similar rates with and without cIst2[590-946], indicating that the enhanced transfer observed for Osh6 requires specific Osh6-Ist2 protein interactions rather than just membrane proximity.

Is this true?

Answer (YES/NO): YES